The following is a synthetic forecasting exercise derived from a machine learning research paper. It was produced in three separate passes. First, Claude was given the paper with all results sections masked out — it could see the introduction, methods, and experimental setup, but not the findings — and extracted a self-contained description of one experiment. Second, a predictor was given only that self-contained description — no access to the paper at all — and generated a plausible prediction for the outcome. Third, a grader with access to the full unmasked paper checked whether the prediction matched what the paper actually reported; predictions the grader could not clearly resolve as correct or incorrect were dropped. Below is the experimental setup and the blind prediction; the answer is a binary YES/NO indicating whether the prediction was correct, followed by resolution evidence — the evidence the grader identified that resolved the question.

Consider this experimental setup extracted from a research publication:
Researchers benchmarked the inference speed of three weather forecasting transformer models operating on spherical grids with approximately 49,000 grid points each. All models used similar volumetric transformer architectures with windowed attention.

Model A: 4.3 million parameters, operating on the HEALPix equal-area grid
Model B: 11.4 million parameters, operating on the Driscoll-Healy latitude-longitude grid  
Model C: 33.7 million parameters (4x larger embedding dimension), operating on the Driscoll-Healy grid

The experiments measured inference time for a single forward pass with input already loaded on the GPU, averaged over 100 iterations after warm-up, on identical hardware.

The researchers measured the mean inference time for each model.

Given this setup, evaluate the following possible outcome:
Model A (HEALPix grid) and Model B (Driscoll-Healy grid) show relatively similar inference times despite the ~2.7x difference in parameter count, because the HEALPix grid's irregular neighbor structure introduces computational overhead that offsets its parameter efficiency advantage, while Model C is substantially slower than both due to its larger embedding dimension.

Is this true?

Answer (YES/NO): NO